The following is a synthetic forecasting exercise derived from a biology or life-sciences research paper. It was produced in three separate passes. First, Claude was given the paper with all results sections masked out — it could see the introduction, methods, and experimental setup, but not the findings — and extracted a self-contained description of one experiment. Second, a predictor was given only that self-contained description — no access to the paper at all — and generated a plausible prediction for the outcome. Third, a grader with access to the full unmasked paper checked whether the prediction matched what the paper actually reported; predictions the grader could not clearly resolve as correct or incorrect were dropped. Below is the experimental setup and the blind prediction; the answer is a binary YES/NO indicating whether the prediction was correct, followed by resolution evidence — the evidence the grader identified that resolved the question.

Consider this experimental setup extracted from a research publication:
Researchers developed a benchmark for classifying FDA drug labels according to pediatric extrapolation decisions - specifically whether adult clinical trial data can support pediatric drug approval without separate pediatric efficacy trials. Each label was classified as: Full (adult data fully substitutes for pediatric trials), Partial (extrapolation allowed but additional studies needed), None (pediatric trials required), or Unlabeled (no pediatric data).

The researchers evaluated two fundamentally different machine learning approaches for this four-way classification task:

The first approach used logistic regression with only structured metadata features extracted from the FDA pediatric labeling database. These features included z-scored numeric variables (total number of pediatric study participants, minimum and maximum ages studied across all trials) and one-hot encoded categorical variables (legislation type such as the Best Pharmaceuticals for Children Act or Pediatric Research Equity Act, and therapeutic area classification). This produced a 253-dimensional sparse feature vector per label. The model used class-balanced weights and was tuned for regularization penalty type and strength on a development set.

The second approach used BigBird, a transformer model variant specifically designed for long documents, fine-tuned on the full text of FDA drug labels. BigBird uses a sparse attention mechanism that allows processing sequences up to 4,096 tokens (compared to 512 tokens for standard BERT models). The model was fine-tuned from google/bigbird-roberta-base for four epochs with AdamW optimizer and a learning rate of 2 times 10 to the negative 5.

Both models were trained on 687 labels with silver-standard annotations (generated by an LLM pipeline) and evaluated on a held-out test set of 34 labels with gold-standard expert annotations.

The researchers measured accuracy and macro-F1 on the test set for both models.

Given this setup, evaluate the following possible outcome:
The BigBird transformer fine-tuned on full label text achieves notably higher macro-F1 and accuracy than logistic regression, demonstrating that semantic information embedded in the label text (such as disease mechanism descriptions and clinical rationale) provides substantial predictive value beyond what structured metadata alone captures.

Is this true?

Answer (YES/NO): NO